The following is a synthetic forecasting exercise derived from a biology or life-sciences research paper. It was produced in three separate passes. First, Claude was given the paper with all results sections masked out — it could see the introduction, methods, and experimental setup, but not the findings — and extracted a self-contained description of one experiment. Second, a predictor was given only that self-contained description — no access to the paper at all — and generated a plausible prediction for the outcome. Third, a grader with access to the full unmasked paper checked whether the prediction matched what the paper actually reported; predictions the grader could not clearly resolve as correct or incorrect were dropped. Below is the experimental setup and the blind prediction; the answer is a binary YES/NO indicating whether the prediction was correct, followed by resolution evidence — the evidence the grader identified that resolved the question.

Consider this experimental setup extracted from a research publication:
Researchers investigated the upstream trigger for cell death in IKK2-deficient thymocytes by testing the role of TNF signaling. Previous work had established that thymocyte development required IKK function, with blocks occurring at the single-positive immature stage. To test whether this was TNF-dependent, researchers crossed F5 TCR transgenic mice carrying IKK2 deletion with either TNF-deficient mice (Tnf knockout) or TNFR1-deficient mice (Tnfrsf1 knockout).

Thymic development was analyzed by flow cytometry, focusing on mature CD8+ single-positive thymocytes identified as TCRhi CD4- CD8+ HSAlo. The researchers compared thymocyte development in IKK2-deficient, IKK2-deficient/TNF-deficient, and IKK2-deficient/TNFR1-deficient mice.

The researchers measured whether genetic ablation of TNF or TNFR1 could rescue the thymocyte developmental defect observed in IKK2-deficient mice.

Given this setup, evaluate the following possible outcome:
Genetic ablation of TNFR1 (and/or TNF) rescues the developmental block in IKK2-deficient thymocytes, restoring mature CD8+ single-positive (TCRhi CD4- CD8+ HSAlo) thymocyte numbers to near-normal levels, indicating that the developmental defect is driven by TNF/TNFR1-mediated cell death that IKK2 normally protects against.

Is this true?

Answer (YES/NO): NO